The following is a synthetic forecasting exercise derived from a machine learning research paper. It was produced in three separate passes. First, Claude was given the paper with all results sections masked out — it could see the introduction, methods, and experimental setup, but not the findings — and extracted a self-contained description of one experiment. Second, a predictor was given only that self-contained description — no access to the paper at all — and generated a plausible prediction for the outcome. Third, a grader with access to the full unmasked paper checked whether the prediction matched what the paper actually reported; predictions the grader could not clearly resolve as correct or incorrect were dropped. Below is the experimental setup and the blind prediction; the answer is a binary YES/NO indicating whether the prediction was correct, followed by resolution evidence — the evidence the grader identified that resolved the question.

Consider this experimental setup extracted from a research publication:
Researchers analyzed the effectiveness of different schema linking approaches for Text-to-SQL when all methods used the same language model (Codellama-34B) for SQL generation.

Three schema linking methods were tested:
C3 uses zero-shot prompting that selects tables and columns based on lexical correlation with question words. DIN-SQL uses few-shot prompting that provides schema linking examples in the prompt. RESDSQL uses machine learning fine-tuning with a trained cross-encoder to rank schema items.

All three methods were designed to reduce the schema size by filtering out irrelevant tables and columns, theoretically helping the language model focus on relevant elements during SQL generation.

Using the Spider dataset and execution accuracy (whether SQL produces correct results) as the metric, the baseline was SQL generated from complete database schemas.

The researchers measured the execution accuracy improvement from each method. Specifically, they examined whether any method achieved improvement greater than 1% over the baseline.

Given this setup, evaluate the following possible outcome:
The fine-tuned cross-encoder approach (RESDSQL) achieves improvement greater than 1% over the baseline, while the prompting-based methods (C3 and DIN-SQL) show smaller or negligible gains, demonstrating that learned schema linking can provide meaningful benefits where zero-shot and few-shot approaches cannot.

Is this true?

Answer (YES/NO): NO